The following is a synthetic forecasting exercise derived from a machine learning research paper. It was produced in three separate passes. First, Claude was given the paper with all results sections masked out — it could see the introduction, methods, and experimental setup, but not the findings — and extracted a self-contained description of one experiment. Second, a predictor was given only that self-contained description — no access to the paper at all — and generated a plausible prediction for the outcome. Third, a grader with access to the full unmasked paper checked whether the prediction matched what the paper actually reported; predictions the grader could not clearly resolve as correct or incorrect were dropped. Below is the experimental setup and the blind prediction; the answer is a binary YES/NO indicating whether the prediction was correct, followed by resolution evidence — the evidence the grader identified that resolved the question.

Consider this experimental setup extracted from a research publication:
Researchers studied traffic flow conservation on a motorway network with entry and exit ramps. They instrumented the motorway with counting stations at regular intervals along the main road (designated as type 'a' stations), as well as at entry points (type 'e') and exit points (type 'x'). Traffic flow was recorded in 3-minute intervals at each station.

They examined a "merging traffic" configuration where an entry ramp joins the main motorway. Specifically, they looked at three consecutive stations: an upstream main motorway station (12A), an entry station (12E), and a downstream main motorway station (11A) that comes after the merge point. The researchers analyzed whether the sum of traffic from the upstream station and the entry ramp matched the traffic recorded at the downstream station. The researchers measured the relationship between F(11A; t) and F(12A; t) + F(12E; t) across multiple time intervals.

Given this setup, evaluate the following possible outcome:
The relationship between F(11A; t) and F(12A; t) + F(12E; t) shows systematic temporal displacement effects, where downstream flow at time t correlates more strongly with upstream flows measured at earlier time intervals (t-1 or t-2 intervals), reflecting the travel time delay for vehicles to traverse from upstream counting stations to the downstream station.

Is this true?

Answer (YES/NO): NO